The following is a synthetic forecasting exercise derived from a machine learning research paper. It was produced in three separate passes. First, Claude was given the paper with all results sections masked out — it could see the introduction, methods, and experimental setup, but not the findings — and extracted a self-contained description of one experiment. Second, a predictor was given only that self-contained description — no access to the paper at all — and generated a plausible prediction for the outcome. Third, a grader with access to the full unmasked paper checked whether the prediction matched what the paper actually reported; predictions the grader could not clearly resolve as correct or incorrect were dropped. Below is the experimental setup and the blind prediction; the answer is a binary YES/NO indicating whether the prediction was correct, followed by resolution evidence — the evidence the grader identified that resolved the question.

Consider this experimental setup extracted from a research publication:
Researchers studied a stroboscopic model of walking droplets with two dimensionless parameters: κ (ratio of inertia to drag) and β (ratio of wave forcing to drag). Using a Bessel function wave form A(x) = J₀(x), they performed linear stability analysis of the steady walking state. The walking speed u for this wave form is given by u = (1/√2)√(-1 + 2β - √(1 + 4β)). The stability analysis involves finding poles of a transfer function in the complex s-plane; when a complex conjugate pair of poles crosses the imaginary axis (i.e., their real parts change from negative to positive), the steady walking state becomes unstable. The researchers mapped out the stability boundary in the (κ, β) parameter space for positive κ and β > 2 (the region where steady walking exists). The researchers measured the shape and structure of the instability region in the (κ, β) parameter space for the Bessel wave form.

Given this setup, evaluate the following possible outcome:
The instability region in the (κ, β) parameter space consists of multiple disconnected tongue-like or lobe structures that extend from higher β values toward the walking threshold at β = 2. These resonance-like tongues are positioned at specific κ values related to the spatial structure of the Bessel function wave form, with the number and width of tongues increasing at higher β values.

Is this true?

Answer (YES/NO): NO